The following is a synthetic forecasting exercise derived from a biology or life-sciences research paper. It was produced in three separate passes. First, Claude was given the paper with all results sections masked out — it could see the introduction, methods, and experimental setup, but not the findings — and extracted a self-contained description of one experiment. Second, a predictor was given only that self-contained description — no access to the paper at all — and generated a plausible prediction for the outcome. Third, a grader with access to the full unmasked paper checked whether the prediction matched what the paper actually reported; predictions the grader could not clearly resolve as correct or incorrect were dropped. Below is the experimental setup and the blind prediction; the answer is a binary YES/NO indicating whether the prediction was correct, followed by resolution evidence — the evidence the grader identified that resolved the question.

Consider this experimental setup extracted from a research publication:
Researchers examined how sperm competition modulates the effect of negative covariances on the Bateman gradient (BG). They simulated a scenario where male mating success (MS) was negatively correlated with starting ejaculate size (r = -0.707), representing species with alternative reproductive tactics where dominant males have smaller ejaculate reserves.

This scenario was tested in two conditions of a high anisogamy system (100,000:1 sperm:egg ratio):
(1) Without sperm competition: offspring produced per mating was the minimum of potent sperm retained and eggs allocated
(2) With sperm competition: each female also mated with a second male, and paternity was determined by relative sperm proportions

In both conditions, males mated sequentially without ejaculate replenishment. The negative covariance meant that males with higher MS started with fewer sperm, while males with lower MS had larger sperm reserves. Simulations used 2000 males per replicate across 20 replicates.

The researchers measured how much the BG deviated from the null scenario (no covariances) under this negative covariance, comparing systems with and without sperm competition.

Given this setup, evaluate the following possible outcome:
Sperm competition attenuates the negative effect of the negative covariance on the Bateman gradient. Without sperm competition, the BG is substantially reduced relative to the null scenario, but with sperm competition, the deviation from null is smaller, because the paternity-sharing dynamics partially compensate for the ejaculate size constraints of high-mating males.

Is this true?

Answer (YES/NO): NO